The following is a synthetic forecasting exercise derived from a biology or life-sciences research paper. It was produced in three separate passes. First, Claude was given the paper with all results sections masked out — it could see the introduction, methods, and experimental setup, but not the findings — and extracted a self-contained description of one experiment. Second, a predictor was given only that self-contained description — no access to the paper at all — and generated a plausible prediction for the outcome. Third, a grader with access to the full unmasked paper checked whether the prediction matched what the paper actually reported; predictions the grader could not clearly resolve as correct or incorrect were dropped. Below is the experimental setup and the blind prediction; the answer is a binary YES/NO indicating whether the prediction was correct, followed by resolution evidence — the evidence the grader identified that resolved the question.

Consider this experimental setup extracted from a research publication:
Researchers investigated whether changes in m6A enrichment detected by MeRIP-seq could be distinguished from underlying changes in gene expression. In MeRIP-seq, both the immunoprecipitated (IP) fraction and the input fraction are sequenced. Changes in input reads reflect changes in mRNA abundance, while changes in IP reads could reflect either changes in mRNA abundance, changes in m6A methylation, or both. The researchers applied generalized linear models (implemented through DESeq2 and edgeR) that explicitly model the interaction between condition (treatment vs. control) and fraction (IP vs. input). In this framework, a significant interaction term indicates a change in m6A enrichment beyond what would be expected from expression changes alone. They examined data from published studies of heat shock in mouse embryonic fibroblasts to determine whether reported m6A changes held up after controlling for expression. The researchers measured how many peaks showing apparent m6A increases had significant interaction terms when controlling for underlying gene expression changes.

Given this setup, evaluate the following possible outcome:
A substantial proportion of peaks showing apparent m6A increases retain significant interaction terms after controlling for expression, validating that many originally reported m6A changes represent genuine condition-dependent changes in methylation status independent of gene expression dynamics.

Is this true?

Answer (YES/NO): NO